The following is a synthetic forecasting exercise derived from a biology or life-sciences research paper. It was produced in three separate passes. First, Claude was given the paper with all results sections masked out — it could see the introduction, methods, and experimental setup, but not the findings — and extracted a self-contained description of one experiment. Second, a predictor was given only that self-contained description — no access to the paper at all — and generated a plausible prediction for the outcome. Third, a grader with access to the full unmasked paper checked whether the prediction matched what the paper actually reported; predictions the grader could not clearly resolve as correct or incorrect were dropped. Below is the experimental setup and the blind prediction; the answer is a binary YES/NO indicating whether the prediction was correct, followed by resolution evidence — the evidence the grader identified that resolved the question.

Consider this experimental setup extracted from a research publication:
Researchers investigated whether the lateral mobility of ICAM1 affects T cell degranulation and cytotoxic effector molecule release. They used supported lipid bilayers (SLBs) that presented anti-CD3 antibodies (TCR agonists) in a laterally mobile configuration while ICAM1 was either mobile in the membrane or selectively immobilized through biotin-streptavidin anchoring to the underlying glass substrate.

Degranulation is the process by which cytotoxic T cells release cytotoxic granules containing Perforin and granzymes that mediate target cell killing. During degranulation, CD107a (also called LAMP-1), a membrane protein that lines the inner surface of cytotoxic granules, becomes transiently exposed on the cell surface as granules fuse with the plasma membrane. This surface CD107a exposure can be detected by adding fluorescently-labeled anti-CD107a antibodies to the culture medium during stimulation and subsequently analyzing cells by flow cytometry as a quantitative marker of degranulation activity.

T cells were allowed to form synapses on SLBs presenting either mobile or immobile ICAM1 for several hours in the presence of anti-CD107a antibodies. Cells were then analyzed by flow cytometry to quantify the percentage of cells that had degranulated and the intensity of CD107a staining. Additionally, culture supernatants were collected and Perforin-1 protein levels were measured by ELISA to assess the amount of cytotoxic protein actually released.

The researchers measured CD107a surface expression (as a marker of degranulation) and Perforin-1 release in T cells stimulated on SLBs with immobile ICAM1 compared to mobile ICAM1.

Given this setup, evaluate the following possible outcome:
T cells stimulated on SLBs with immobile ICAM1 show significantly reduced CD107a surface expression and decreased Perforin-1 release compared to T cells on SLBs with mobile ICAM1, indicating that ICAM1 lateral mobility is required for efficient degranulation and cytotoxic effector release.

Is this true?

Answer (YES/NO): NO